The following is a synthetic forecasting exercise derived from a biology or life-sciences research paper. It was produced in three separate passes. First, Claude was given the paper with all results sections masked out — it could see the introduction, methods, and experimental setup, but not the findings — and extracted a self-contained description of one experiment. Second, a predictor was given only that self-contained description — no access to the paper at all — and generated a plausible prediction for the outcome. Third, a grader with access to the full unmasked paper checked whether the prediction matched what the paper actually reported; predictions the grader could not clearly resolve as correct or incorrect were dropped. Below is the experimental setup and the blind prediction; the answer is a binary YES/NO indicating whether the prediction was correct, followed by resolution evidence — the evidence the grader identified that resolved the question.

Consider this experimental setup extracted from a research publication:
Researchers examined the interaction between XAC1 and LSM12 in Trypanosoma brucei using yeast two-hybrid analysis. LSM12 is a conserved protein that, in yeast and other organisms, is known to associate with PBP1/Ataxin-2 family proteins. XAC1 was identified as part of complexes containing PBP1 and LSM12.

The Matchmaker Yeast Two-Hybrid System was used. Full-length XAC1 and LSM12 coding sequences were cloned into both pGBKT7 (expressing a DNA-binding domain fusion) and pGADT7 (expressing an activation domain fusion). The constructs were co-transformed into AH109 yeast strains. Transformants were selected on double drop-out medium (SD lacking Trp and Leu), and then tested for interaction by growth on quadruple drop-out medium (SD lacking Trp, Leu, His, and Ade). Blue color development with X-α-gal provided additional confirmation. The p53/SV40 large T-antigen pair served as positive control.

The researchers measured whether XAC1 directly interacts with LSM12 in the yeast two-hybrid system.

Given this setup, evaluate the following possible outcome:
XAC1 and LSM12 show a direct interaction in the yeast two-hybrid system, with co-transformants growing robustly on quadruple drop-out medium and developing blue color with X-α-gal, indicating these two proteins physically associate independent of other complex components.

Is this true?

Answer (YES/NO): NO